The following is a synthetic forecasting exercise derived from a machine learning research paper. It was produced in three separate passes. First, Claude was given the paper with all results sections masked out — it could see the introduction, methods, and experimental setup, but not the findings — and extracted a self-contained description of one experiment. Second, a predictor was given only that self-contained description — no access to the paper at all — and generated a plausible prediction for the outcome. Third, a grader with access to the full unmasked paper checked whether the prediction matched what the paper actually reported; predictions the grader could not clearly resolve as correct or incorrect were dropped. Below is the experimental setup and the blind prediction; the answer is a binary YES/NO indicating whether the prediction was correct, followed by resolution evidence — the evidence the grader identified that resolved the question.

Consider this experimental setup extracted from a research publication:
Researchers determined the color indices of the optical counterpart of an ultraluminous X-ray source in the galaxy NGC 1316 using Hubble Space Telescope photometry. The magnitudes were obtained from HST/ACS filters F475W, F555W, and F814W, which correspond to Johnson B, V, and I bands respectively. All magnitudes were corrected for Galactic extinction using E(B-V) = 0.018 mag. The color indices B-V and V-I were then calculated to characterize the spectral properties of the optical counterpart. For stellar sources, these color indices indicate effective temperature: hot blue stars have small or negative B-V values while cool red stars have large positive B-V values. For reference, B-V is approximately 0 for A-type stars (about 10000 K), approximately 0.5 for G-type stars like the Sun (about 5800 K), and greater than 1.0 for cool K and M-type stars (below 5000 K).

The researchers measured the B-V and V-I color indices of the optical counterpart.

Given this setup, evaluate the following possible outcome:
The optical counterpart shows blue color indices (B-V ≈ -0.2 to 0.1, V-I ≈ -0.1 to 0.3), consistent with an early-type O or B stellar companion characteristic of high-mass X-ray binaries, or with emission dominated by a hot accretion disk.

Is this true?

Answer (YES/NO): NO